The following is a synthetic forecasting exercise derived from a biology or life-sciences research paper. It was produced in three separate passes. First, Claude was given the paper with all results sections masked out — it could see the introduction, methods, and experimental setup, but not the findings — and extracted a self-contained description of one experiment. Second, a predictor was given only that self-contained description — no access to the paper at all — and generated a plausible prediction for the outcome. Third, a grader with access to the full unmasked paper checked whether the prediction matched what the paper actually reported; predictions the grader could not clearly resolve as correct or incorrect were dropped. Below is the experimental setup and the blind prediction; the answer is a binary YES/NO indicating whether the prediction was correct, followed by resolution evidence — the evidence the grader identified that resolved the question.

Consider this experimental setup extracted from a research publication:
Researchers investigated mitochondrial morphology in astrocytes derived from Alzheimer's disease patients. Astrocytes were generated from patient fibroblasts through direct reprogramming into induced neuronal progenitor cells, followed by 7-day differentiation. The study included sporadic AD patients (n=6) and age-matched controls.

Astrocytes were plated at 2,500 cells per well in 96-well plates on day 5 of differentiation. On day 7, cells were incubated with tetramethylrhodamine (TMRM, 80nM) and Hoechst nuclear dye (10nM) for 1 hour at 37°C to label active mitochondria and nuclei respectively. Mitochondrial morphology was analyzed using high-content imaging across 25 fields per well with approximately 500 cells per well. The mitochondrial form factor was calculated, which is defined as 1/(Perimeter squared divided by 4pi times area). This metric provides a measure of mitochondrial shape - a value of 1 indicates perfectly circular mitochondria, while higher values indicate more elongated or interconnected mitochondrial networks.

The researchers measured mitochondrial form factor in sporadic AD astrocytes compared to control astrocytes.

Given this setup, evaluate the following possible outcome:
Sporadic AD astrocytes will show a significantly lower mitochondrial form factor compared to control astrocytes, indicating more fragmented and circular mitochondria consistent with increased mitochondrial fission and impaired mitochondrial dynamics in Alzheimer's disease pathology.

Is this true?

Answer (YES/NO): NO